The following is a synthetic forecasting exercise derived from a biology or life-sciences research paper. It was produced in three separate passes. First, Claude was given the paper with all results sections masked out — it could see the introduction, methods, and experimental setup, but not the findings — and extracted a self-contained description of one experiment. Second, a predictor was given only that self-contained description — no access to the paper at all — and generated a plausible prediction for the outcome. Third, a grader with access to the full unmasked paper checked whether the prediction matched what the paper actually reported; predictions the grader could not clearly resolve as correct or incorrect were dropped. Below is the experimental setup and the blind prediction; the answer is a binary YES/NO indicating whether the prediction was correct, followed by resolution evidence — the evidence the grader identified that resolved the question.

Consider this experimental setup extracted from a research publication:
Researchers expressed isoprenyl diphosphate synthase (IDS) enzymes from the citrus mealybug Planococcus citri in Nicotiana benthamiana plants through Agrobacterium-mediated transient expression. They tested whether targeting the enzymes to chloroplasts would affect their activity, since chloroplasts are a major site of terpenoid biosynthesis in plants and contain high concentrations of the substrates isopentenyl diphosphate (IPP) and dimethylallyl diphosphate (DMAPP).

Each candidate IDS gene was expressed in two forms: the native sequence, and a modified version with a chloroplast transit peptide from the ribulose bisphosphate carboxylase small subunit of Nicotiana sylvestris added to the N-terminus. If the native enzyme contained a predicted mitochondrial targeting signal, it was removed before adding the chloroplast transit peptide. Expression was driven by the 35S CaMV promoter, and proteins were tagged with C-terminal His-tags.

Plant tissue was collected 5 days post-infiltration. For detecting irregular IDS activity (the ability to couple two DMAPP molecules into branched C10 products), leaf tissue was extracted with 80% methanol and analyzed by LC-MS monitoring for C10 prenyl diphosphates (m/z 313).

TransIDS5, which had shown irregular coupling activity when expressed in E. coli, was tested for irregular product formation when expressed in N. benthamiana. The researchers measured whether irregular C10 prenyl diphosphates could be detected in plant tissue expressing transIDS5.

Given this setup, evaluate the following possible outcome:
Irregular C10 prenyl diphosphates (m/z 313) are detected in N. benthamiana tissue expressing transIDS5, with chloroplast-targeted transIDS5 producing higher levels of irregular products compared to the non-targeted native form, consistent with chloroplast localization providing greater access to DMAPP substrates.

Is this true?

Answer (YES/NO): NO